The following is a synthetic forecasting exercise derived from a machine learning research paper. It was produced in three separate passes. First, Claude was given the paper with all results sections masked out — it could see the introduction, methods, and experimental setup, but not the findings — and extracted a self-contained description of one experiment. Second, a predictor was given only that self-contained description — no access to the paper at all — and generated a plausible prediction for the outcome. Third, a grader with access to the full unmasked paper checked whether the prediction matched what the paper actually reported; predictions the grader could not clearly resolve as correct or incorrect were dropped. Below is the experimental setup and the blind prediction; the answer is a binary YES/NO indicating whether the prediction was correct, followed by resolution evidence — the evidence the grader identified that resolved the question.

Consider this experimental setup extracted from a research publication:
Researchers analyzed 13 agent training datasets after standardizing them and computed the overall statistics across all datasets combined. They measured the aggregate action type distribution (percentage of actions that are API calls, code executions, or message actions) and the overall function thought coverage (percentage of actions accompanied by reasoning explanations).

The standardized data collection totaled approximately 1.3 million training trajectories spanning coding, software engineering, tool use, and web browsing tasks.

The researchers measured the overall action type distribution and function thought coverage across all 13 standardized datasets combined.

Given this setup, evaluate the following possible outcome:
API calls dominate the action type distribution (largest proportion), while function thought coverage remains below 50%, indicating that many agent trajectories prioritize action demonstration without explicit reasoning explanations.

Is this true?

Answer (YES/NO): NO